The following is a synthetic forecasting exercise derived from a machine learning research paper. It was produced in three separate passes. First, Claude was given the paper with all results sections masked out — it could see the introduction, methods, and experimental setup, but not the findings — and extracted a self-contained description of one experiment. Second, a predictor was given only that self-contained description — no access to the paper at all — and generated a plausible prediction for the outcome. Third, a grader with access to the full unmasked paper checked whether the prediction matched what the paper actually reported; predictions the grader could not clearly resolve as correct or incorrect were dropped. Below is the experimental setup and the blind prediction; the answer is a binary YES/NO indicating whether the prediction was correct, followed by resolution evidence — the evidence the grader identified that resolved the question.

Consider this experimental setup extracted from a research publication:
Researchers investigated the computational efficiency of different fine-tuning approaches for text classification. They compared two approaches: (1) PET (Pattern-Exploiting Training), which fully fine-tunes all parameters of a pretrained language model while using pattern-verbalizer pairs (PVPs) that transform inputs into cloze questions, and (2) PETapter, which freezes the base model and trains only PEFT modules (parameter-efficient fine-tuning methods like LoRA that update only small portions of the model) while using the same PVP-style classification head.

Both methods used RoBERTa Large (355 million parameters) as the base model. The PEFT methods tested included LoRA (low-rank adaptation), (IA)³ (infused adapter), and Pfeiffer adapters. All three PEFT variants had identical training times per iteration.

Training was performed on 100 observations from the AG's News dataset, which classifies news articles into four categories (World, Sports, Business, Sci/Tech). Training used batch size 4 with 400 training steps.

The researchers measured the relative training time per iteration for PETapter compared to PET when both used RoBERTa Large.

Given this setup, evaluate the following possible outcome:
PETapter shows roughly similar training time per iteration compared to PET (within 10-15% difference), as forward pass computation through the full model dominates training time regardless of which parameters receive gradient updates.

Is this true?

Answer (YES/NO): NO